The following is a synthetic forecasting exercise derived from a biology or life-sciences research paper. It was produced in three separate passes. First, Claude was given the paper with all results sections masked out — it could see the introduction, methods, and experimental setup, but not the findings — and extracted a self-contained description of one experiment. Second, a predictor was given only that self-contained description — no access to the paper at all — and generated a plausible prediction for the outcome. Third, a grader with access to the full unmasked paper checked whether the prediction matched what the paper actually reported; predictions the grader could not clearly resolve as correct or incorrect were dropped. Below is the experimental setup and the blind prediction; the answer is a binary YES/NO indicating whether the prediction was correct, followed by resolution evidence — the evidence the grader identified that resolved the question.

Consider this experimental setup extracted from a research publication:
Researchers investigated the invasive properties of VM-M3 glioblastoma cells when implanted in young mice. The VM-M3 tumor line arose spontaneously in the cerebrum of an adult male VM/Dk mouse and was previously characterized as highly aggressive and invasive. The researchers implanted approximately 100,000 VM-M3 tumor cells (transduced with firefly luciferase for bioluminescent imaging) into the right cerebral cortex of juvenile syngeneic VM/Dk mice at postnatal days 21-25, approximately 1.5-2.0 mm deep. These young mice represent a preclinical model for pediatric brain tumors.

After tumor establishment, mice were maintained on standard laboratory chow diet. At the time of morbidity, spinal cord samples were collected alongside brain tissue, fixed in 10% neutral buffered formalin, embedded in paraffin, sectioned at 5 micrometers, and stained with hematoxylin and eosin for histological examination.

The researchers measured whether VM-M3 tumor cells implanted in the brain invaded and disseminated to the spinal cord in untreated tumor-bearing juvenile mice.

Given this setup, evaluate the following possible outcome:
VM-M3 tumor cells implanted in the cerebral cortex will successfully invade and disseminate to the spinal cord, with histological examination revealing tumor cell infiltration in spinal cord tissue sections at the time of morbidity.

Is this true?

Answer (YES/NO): YES